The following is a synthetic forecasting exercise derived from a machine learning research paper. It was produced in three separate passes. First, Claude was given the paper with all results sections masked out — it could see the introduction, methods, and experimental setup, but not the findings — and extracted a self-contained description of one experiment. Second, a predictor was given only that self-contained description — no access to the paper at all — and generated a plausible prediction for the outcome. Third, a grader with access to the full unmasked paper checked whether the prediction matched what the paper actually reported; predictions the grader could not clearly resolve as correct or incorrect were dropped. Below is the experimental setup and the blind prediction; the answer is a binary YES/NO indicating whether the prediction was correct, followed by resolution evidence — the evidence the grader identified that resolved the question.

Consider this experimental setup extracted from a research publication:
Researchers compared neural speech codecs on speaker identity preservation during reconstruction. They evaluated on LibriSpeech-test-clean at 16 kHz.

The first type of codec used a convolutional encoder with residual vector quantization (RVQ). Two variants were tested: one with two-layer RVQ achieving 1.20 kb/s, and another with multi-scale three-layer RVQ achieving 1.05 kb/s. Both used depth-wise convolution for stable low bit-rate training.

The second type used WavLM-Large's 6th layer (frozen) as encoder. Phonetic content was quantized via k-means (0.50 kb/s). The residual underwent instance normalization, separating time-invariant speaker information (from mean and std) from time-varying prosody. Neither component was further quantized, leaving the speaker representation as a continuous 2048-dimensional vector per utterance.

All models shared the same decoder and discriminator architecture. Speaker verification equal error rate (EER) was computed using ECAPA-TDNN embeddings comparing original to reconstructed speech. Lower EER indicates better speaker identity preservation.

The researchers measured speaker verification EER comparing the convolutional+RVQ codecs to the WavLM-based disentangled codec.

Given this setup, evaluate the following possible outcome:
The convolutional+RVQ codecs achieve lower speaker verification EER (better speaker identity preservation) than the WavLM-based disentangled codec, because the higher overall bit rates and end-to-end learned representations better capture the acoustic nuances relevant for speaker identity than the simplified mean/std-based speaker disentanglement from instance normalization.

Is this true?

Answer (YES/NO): NO